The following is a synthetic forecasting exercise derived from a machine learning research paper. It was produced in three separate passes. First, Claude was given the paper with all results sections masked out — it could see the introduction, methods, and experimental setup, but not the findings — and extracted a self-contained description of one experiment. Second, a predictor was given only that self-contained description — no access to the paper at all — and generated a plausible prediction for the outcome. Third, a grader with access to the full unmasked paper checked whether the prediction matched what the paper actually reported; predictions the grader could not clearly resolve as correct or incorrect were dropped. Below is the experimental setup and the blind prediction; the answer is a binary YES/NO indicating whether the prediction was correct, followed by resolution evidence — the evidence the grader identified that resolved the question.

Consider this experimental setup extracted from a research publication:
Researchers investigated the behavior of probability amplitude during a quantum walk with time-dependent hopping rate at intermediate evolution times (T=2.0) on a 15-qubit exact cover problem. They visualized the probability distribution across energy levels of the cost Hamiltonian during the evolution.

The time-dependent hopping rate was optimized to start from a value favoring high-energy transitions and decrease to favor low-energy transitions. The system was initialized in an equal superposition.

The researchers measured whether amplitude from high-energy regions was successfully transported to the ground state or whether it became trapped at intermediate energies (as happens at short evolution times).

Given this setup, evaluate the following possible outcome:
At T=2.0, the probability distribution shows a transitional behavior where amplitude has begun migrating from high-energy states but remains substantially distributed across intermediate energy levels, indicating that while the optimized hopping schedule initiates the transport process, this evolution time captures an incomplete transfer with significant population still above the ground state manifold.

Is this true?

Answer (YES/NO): YES